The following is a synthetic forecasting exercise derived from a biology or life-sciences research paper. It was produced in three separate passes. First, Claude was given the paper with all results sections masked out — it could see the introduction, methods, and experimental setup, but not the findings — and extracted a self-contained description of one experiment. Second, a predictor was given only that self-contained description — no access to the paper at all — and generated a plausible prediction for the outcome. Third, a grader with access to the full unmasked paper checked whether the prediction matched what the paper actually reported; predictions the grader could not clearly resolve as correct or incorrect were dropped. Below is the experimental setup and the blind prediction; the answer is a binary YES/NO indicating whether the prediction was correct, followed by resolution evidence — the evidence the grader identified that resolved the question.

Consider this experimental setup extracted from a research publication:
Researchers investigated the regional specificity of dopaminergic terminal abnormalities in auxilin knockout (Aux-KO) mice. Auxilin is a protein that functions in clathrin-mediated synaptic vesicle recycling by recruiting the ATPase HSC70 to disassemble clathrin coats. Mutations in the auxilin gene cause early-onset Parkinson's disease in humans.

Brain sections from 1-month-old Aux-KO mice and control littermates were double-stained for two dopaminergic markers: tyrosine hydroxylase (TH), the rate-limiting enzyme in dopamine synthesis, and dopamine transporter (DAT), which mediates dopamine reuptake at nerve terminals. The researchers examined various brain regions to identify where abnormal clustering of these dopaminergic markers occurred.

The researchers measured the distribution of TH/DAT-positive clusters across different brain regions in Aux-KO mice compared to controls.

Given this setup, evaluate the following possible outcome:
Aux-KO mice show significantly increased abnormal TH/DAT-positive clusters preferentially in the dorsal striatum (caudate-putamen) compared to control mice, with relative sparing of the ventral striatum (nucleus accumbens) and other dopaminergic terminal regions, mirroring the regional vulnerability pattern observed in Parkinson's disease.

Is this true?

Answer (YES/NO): YES